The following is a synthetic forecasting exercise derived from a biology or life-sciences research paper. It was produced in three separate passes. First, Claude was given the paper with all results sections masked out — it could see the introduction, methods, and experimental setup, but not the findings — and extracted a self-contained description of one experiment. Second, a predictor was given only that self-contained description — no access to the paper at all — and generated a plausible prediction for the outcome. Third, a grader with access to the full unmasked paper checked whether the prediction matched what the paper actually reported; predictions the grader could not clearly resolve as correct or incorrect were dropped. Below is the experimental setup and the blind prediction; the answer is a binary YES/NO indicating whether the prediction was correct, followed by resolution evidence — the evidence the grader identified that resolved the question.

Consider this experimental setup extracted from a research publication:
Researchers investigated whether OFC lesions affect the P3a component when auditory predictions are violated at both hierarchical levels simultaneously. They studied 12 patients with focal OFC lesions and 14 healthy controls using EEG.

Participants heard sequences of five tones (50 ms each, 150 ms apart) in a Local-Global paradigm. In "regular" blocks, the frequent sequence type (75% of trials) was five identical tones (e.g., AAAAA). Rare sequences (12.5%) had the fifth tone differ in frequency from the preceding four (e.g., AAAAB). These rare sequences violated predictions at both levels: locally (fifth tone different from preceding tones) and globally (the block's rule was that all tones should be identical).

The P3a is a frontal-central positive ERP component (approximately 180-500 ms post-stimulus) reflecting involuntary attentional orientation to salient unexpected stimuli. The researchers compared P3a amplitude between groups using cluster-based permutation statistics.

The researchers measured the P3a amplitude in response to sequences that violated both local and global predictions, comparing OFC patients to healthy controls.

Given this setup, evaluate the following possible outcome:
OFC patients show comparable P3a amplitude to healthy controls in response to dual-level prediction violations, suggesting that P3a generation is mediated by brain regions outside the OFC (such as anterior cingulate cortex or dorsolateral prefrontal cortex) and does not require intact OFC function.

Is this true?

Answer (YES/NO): NO